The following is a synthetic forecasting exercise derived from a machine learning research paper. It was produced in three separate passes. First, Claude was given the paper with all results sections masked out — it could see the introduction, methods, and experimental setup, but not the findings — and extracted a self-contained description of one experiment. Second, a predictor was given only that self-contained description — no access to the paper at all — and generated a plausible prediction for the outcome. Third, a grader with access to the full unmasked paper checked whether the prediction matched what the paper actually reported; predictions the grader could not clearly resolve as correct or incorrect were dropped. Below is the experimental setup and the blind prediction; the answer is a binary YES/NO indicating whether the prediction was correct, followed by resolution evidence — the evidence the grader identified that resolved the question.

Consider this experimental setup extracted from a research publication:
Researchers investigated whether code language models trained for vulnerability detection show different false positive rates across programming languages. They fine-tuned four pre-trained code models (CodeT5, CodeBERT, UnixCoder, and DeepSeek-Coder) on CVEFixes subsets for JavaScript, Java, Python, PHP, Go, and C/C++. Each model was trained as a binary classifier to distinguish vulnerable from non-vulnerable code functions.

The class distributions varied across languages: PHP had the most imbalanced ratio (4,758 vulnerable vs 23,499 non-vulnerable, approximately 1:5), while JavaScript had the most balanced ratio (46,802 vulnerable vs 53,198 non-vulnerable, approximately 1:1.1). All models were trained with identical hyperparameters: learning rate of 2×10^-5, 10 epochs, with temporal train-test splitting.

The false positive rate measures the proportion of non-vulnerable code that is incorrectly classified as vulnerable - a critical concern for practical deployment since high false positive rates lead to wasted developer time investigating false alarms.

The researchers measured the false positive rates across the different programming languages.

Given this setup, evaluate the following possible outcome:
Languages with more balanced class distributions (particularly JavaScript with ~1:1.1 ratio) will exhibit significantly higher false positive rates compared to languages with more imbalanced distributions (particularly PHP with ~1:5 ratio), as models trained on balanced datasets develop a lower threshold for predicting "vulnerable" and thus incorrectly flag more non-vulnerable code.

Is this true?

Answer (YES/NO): NO